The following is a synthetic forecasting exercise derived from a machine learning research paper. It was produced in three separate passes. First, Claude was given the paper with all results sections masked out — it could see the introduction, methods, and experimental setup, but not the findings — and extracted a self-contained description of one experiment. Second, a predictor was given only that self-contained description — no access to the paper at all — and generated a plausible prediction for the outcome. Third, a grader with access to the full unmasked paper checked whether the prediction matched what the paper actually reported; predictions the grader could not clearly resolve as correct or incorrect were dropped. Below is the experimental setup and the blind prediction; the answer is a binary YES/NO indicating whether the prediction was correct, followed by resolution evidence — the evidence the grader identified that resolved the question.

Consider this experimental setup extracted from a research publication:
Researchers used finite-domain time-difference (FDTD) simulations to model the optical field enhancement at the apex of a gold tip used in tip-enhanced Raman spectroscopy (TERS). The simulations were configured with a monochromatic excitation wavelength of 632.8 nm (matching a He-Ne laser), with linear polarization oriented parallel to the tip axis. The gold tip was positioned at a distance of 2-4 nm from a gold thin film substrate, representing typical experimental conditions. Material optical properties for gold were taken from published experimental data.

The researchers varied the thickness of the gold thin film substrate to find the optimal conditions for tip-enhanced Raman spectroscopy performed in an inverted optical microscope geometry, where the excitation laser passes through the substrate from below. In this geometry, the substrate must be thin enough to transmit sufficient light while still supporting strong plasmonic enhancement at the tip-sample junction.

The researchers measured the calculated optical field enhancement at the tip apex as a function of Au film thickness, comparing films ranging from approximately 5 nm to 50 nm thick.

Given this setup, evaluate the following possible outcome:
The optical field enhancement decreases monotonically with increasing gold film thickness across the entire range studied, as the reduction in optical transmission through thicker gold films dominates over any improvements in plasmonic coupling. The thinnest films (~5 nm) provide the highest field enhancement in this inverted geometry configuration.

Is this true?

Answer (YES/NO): NO